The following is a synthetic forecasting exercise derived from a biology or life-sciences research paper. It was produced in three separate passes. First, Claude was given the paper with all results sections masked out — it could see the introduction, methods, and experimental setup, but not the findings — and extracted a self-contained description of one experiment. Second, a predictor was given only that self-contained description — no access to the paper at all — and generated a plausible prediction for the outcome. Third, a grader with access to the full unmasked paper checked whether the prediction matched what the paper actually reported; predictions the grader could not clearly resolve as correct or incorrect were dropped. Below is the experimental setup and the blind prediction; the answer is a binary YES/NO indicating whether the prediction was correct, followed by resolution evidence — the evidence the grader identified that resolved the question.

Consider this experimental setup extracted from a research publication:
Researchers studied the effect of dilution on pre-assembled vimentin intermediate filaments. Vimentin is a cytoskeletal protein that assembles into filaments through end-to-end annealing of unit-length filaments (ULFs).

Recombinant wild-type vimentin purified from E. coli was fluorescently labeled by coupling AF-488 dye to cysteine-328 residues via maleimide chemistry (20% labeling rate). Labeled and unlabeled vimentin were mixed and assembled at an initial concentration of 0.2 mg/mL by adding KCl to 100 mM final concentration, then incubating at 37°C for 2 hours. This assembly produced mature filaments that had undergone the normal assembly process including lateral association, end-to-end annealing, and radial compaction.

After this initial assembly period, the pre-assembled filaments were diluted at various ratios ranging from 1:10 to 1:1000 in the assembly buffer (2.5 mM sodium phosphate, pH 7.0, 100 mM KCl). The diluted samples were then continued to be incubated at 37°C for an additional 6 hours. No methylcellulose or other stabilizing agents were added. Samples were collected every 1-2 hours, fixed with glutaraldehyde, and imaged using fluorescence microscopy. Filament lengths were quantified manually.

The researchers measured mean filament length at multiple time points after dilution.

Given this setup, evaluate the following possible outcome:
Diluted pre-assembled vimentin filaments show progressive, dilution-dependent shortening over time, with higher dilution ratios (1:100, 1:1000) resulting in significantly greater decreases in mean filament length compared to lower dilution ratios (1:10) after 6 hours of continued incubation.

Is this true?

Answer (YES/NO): YES